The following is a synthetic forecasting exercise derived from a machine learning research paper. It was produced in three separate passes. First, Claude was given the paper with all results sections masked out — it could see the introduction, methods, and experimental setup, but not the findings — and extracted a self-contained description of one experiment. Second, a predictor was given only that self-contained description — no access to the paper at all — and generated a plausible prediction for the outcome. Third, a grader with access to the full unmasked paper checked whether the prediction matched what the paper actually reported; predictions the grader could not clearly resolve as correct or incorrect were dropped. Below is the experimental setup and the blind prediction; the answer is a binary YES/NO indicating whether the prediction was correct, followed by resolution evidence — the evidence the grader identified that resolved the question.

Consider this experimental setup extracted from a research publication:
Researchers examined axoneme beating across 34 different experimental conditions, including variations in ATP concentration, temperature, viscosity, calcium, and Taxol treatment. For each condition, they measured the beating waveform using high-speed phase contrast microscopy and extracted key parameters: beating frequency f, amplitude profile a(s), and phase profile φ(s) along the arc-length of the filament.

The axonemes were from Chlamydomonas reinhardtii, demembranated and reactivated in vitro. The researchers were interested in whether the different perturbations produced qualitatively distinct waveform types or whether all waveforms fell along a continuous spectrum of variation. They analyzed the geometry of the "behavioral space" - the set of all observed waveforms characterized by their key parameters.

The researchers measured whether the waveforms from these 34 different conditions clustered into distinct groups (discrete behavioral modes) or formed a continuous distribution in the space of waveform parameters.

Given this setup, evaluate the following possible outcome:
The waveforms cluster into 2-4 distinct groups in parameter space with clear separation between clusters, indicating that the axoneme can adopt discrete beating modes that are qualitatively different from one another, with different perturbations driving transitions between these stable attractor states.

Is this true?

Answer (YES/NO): NO